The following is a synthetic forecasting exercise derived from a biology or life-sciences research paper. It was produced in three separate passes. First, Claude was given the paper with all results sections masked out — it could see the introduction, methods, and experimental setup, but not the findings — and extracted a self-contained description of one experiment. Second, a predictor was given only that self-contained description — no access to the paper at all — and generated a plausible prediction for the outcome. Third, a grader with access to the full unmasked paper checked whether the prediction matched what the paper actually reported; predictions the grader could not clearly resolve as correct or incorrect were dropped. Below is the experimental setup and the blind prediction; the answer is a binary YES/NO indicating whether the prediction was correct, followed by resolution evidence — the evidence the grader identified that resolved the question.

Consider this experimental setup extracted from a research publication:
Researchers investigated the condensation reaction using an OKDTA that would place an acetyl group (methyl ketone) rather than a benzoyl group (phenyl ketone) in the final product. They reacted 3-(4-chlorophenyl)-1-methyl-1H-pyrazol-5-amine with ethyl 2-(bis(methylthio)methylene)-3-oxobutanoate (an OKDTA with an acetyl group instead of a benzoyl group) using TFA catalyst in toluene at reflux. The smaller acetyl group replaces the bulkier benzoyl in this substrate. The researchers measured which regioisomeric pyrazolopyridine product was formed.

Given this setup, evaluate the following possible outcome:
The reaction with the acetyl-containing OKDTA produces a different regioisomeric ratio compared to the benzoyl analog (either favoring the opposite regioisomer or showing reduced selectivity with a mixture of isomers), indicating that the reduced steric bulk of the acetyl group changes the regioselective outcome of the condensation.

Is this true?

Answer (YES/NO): YES